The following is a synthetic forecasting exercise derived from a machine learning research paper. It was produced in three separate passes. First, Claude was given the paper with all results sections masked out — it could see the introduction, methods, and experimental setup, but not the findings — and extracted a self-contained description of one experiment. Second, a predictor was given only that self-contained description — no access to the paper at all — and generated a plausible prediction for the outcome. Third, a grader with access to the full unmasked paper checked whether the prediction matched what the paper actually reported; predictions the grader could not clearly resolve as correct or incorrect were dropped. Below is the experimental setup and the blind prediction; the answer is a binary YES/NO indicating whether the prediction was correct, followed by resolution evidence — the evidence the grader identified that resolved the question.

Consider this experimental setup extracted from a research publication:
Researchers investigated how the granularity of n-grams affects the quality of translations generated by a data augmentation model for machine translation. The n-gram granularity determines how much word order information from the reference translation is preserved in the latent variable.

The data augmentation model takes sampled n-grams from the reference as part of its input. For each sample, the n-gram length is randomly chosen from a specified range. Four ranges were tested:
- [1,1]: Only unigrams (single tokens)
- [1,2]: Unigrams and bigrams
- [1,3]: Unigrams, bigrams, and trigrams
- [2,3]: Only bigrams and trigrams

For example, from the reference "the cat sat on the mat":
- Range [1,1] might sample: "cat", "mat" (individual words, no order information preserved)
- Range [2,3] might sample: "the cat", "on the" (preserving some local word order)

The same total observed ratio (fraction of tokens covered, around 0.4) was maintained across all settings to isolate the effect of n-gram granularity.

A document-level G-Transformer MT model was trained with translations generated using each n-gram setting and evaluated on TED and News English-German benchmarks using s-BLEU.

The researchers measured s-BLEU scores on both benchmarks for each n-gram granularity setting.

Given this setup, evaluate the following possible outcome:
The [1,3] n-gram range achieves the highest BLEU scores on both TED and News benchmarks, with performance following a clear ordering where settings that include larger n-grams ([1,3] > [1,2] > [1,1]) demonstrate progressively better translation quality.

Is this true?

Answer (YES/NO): NO